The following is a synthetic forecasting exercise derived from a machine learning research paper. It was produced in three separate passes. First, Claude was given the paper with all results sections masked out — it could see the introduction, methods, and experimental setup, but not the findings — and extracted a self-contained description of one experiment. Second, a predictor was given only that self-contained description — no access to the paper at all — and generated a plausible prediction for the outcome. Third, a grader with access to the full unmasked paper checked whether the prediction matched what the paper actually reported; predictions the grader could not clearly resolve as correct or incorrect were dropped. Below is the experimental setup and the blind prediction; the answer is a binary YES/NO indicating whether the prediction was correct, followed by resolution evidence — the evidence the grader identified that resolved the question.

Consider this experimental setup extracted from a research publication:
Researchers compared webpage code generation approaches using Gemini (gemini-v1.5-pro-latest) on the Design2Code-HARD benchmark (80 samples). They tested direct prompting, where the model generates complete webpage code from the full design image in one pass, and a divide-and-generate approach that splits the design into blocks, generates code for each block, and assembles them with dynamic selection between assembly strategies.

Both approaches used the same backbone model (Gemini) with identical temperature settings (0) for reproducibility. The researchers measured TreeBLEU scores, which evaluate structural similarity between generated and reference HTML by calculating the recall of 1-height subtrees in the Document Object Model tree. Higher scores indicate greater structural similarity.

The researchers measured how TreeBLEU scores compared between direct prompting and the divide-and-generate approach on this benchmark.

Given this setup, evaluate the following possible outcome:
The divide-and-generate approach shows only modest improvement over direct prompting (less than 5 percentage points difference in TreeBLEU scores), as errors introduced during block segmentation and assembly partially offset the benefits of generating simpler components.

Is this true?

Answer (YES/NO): NO